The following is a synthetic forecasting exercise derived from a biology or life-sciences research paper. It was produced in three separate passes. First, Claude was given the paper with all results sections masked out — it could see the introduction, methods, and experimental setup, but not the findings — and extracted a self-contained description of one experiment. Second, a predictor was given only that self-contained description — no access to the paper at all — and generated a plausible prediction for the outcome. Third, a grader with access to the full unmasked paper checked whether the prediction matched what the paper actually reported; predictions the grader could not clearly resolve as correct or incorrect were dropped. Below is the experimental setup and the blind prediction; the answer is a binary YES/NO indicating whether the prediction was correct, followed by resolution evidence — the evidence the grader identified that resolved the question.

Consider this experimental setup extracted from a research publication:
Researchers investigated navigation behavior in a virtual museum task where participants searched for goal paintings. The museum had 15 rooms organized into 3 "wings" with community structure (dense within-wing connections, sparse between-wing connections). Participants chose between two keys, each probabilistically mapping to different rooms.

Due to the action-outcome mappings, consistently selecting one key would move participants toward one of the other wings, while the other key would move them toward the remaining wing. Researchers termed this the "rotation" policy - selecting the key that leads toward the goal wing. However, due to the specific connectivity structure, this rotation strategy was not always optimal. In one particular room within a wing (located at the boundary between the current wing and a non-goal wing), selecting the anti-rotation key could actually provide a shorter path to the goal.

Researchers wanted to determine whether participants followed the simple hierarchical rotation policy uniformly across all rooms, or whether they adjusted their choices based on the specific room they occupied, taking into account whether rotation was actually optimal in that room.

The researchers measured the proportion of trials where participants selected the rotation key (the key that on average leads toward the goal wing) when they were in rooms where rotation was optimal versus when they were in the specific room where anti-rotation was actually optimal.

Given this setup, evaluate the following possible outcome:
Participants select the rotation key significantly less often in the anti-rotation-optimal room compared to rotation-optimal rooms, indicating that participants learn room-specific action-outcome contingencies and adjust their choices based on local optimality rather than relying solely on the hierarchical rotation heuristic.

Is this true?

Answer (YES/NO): YES